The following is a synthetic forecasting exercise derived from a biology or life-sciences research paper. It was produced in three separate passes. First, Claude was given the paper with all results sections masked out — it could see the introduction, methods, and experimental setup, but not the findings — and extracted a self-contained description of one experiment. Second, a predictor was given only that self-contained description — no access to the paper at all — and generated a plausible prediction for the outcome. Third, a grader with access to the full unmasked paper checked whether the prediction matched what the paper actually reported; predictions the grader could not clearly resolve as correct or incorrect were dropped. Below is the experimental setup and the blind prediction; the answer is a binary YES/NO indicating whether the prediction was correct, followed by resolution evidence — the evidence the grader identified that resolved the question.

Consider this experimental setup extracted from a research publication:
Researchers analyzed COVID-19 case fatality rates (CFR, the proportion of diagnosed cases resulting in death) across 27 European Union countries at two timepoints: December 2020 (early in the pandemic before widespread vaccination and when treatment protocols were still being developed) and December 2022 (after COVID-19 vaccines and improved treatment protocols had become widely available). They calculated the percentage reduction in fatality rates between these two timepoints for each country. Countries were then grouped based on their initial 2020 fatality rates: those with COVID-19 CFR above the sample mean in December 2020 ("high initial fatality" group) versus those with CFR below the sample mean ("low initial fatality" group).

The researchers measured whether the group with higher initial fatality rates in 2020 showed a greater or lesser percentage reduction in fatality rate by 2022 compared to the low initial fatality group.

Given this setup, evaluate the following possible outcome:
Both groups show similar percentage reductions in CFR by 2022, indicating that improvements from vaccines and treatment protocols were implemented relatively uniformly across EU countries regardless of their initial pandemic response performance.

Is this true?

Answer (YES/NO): NO